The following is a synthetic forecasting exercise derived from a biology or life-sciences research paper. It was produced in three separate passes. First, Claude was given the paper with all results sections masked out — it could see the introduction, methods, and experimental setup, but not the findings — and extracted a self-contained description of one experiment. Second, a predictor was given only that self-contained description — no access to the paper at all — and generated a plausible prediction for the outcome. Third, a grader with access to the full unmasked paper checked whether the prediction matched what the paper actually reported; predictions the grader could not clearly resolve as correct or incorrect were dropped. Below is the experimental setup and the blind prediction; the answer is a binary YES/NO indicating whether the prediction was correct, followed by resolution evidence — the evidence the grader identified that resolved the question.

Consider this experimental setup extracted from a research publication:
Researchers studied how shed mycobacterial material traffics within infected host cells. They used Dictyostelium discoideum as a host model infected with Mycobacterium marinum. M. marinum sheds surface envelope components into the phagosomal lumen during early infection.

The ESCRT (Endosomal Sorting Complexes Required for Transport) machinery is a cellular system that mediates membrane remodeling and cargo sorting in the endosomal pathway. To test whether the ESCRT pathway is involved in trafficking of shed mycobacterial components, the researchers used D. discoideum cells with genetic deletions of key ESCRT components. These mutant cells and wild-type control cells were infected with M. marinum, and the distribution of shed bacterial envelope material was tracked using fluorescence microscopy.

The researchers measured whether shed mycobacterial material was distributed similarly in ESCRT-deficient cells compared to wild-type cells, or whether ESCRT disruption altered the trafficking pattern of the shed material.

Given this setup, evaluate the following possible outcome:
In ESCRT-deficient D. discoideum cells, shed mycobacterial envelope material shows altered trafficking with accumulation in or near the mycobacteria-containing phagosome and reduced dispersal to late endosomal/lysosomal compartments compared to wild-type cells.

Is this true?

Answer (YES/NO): YES